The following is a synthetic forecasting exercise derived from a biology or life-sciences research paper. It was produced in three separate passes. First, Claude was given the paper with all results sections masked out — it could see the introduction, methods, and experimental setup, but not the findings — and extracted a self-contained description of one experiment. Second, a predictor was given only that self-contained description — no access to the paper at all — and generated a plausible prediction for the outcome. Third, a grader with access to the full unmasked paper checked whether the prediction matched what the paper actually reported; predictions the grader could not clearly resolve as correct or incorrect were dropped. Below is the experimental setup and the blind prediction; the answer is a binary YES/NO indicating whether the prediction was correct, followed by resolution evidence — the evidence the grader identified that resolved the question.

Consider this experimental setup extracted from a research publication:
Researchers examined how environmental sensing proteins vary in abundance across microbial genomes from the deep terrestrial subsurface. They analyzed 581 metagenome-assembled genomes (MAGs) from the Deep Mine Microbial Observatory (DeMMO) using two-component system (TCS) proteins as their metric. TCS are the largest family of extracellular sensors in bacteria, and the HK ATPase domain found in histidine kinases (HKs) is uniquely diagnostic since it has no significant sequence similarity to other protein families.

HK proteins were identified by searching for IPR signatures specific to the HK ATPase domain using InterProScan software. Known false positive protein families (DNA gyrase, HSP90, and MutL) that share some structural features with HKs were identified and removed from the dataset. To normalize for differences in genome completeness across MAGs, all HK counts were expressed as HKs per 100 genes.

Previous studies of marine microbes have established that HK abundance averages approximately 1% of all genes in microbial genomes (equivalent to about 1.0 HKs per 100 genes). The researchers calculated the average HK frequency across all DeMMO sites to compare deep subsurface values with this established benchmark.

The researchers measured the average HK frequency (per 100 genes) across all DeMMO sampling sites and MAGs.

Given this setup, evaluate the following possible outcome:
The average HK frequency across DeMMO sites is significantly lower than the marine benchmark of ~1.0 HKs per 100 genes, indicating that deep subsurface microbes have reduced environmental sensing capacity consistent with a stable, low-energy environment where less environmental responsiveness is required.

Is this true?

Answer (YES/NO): NO